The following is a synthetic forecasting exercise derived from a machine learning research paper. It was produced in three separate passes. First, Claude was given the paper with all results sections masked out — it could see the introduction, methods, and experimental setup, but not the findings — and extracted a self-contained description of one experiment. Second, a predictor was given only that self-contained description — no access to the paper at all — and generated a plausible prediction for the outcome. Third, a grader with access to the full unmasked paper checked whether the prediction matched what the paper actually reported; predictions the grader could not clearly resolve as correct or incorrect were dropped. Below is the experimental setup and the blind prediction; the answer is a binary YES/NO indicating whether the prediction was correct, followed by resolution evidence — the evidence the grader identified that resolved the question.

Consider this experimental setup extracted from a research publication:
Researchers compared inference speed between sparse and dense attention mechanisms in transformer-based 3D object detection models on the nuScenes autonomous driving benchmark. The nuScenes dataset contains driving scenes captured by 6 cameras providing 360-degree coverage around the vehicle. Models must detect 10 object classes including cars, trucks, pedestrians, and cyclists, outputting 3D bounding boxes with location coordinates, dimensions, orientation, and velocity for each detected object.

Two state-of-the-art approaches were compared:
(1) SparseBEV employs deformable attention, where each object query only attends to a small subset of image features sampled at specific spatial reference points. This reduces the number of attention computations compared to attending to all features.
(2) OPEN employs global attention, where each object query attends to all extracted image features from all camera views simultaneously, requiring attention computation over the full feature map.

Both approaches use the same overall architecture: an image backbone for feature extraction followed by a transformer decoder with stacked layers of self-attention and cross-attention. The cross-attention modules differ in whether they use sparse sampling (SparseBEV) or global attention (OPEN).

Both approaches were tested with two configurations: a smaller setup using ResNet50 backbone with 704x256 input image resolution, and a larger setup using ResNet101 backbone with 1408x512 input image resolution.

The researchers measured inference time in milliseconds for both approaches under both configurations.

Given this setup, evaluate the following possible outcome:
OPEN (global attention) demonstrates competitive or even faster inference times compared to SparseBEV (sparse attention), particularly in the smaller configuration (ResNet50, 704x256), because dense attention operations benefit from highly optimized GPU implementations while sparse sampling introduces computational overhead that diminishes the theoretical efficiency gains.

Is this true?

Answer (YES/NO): YES